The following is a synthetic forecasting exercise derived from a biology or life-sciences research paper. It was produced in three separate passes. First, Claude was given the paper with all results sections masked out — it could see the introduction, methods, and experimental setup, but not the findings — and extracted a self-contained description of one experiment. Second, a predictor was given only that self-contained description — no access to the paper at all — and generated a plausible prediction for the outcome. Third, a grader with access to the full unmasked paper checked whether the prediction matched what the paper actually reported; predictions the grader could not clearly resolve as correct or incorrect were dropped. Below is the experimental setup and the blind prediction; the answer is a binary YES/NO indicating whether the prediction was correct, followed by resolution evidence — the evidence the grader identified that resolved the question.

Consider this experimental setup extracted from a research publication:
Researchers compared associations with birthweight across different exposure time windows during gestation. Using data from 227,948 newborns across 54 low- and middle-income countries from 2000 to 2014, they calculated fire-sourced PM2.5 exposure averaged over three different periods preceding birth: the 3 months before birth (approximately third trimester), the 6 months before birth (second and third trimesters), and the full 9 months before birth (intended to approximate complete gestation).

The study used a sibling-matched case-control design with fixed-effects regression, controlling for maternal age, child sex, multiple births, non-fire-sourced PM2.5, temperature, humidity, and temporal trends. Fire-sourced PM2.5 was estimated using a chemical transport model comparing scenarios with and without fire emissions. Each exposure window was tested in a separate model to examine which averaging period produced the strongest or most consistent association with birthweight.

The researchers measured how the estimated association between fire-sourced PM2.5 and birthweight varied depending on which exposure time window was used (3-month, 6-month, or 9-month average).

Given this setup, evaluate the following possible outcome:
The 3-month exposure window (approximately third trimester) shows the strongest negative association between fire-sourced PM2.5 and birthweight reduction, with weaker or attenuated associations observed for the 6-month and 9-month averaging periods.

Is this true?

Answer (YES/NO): NO